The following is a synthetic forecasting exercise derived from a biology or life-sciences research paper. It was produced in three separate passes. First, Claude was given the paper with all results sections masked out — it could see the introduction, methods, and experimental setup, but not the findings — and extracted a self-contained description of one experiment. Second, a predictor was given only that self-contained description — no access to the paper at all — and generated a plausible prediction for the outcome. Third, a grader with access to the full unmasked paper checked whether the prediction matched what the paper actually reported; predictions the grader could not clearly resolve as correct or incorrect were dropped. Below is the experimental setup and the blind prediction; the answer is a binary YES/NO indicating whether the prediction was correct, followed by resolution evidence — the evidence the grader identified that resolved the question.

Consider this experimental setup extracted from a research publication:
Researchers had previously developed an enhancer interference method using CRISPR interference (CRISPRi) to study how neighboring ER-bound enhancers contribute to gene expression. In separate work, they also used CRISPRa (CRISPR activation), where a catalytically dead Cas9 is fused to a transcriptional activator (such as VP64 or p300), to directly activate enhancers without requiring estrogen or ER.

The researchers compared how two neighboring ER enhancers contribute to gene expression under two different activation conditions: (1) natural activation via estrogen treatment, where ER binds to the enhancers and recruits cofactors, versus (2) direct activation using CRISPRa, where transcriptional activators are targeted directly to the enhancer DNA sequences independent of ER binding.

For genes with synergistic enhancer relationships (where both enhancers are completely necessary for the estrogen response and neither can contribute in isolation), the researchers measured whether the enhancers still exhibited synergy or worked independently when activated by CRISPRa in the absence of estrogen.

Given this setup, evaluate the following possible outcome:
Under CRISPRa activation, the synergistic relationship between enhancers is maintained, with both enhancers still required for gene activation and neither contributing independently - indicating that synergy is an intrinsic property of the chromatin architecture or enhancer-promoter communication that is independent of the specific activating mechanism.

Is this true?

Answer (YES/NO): NO